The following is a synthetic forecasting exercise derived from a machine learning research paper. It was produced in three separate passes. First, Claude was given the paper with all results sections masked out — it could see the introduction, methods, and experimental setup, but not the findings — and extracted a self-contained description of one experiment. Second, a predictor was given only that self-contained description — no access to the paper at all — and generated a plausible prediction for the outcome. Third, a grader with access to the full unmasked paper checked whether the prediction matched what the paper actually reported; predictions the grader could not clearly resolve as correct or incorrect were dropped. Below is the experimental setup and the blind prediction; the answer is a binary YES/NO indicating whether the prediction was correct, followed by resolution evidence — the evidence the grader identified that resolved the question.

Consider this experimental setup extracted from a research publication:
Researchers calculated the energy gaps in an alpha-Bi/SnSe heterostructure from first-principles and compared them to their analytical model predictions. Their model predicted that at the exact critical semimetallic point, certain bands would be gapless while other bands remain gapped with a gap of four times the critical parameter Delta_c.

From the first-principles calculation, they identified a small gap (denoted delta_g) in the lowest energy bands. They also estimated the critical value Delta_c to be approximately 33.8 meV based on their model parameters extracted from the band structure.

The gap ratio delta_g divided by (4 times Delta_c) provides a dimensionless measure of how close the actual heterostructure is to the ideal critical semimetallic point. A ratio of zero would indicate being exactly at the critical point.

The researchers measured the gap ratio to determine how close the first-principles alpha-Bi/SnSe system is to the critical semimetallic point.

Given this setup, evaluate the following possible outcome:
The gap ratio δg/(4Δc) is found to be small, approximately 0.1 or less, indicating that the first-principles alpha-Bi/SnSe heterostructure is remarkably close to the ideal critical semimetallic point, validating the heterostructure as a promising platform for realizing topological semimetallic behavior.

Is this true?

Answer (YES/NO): YES